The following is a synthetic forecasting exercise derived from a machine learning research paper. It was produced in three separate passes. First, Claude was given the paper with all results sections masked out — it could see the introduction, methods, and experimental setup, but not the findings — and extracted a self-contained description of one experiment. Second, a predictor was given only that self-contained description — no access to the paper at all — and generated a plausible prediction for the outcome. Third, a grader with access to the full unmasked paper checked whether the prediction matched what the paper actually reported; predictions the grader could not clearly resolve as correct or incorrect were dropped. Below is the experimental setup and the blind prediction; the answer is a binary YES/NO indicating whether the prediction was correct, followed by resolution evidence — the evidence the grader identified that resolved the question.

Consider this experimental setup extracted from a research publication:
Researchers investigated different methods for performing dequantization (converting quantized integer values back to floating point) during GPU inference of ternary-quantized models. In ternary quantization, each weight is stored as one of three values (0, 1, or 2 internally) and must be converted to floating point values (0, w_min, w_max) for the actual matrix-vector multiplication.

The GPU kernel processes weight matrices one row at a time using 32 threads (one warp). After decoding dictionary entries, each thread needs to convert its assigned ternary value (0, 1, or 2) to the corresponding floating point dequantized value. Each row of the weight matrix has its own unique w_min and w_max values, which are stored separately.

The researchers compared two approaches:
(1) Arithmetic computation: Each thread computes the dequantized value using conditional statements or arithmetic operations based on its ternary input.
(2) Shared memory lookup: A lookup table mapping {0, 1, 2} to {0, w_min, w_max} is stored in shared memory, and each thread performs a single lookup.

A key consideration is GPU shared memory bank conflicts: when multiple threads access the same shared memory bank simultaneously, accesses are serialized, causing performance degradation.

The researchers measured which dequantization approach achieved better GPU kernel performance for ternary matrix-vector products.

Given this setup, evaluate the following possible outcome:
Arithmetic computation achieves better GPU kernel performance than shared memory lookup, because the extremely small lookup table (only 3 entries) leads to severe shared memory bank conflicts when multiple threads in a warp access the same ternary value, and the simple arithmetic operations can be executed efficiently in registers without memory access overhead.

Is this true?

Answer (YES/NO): NO